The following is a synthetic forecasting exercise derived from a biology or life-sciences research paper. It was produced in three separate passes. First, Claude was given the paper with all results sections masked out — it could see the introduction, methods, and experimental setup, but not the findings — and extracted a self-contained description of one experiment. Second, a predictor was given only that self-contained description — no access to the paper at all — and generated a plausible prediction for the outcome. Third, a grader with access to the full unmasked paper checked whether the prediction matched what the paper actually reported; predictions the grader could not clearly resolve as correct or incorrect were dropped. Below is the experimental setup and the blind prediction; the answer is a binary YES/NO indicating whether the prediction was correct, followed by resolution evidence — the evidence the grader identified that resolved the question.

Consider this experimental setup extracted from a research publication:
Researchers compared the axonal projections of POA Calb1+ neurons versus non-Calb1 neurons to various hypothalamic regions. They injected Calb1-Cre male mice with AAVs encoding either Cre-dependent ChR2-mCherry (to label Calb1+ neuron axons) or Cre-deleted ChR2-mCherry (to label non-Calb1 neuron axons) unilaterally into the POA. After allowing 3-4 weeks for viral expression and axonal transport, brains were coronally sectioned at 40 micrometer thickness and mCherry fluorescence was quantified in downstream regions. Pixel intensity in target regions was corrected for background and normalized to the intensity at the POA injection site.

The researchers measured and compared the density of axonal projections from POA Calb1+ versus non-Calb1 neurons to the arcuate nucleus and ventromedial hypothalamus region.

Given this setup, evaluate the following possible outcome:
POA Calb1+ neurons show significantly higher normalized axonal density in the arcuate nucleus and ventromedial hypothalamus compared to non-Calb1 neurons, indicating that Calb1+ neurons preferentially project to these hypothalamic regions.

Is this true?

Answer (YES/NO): YES